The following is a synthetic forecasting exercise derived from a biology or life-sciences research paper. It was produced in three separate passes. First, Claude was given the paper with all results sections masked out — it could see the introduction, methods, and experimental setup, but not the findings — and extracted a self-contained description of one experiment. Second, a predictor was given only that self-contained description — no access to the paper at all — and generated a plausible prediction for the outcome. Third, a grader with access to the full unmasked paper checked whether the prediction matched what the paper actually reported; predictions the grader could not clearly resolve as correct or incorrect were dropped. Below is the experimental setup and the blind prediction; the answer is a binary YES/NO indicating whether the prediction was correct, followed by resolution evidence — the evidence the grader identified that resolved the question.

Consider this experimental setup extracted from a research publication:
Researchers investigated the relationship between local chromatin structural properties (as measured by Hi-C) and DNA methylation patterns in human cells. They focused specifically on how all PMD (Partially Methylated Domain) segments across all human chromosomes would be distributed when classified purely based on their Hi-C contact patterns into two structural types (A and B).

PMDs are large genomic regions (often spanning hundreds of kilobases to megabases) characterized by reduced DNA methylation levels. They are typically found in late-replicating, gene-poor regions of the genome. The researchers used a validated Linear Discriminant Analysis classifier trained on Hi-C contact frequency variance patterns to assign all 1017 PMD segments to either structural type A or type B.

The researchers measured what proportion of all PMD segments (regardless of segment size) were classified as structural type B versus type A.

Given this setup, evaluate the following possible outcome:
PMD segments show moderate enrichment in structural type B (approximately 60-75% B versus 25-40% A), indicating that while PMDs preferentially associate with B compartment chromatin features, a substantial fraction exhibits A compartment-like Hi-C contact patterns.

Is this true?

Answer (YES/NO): NO